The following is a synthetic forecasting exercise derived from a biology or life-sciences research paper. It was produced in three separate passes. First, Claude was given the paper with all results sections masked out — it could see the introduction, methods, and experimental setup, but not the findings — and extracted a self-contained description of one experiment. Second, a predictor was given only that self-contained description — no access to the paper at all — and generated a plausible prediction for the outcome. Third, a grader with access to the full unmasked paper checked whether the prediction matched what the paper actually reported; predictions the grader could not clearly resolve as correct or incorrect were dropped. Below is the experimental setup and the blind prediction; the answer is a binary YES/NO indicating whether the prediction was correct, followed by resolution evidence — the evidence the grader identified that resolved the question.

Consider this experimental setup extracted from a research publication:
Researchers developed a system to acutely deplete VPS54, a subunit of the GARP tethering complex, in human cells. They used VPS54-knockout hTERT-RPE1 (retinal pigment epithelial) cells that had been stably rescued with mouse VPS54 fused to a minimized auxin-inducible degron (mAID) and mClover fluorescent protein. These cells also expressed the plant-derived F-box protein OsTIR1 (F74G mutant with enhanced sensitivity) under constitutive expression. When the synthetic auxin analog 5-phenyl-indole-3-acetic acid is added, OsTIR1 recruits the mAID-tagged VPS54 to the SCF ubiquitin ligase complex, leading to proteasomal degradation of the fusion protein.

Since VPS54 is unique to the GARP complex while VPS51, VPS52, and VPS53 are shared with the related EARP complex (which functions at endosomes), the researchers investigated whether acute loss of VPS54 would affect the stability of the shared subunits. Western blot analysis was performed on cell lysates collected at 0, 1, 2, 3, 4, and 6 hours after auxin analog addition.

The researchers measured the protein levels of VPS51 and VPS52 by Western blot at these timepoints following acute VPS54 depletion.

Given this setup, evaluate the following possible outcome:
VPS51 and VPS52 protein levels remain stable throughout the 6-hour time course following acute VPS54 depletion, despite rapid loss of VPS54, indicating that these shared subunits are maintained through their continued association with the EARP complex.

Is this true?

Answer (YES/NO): YES